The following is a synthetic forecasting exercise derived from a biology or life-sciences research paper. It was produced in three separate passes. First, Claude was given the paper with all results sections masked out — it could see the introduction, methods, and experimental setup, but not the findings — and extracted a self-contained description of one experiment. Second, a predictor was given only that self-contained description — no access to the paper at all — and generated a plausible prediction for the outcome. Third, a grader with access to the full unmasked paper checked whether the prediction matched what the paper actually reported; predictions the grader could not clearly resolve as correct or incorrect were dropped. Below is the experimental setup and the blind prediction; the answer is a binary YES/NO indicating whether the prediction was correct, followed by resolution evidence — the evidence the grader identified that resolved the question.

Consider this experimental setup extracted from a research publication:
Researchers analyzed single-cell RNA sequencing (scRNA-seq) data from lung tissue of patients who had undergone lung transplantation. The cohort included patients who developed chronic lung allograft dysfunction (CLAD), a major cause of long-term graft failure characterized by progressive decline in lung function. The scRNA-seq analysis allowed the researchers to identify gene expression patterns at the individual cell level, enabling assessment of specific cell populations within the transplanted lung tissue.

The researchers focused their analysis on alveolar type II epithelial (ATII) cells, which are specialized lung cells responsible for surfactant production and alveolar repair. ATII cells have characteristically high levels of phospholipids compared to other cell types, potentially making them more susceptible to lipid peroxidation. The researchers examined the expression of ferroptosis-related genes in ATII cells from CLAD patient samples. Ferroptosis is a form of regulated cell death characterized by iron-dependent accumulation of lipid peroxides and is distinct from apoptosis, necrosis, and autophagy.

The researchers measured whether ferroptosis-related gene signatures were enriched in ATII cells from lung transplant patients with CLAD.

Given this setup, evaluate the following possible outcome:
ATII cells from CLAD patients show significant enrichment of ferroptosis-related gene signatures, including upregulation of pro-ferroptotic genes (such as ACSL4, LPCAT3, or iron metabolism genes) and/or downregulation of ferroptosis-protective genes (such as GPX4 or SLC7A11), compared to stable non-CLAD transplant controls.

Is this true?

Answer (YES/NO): NO